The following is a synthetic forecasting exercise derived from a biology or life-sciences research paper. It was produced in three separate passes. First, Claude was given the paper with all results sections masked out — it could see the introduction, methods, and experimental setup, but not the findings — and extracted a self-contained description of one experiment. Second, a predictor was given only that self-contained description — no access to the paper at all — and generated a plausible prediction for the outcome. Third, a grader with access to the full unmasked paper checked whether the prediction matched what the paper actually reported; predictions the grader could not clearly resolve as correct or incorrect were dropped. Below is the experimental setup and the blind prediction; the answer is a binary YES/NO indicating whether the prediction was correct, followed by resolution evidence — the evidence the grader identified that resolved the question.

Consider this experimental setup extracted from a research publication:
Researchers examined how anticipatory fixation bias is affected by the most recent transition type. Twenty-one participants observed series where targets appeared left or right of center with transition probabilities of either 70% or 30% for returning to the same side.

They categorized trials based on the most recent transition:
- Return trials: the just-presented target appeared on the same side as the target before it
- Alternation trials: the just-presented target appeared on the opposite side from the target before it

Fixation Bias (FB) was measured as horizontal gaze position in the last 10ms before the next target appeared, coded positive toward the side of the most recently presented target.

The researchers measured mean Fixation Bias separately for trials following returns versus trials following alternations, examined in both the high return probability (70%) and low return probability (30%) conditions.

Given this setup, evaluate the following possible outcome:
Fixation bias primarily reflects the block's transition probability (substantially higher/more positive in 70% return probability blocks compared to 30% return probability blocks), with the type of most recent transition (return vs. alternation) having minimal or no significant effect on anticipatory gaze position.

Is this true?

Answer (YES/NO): NO